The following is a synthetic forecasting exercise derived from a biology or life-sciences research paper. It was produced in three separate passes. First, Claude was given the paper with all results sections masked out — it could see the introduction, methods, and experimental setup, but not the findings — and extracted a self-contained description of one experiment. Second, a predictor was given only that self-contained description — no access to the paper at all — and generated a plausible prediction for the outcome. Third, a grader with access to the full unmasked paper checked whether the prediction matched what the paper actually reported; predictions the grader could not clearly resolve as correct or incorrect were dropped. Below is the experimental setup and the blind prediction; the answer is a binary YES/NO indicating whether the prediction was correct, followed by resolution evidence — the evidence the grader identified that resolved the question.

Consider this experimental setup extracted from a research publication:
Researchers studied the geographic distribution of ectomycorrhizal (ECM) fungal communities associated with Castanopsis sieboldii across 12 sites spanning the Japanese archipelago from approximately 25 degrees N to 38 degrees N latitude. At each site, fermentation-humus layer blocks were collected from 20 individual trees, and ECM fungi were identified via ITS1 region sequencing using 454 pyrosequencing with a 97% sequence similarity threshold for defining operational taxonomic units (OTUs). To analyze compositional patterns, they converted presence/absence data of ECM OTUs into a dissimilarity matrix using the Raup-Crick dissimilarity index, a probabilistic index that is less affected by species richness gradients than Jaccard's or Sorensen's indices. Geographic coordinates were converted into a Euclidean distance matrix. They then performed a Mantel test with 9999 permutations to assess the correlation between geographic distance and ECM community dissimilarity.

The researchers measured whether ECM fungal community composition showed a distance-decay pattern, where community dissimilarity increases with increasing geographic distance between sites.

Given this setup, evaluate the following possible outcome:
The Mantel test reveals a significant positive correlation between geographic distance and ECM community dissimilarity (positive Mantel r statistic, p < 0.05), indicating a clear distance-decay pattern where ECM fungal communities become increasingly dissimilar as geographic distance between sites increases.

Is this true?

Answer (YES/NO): YES